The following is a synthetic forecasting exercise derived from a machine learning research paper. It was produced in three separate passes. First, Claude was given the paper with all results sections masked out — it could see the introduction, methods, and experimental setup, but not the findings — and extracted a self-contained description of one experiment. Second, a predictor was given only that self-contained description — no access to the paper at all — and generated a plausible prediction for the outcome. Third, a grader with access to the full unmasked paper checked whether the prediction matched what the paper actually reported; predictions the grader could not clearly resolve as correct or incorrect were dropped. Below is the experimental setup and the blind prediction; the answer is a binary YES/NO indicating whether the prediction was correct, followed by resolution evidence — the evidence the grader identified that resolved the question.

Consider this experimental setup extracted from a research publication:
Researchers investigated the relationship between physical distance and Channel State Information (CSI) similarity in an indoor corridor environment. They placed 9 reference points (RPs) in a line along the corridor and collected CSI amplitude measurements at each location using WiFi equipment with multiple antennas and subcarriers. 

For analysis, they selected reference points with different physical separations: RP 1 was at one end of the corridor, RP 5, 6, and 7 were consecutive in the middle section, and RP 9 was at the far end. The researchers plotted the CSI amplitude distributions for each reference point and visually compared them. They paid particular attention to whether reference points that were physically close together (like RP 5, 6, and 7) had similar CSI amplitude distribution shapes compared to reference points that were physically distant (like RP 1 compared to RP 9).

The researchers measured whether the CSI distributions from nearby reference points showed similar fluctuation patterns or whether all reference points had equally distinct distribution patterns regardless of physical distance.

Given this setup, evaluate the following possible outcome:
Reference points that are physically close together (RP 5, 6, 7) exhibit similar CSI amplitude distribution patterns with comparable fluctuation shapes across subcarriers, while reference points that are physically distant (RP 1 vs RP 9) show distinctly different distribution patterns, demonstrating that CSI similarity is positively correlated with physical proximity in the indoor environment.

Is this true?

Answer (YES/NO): YES